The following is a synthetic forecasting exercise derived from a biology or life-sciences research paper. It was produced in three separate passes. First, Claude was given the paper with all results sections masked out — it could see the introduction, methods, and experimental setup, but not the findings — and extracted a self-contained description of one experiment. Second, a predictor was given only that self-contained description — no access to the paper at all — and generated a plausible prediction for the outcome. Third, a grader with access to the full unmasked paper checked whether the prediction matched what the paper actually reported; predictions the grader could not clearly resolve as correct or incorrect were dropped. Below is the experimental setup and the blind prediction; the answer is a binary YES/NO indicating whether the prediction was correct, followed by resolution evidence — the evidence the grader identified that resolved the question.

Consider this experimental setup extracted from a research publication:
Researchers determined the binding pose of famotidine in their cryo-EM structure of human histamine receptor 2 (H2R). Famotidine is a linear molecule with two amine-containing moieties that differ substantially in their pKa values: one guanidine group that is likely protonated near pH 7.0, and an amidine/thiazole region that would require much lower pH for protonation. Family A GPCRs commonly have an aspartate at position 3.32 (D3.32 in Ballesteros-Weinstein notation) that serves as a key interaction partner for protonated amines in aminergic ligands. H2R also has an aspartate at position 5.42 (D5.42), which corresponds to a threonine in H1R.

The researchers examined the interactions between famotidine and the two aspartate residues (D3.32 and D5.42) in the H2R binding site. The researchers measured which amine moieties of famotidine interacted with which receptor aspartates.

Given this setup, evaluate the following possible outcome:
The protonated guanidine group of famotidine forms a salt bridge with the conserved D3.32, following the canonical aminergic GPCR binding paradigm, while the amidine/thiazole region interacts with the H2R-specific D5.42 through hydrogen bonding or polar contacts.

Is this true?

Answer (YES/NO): NO